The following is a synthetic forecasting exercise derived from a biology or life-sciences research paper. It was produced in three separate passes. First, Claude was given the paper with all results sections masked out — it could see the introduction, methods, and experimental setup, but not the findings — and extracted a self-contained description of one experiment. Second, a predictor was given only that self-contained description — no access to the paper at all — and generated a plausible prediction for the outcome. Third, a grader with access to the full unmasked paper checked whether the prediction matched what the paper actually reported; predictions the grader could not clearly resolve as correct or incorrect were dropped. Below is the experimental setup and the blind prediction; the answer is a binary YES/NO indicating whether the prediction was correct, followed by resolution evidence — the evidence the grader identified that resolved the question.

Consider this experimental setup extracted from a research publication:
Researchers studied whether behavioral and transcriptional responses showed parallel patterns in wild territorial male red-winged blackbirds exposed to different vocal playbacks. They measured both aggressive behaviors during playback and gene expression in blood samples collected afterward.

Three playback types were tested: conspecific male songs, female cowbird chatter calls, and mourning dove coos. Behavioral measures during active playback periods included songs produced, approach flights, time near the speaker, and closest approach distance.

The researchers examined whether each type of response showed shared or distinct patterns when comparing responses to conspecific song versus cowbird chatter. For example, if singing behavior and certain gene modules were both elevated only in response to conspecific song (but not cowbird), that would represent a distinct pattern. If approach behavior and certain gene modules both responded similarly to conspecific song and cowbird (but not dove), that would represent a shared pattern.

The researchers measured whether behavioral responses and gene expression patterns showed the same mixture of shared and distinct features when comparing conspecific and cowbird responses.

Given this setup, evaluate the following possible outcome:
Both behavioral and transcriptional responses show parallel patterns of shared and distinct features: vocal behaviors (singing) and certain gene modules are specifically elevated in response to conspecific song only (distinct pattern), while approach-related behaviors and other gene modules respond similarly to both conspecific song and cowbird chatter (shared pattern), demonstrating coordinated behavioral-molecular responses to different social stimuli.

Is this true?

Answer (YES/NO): YES